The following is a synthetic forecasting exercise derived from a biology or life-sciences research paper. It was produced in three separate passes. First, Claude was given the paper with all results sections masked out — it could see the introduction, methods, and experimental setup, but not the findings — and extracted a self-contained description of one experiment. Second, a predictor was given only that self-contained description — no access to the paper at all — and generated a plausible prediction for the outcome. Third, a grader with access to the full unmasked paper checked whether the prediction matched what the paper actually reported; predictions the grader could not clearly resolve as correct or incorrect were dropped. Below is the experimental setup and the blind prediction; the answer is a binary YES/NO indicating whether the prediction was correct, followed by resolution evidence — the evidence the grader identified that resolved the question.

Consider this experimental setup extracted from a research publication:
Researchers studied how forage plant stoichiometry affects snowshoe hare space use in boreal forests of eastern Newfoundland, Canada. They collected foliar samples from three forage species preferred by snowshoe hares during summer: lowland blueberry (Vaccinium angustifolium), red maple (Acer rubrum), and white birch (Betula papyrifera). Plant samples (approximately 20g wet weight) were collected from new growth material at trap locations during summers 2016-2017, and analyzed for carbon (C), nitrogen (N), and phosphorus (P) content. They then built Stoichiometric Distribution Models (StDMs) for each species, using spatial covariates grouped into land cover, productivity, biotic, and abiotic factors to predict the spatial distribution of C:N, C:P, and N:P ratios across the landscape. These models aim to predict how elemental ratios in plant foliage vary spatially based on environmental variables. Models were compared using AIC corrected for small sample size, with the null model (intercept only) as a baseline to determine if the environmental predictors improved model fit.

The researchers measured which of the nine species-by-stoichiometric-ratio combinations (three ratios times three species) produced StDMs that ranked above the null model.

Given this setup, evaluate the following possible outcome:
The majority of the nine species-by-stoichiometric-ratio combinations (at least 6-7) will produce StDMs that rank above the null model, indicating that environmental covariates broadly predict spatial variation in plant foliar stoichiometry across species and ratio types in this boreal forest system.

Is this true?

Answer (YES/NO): NO